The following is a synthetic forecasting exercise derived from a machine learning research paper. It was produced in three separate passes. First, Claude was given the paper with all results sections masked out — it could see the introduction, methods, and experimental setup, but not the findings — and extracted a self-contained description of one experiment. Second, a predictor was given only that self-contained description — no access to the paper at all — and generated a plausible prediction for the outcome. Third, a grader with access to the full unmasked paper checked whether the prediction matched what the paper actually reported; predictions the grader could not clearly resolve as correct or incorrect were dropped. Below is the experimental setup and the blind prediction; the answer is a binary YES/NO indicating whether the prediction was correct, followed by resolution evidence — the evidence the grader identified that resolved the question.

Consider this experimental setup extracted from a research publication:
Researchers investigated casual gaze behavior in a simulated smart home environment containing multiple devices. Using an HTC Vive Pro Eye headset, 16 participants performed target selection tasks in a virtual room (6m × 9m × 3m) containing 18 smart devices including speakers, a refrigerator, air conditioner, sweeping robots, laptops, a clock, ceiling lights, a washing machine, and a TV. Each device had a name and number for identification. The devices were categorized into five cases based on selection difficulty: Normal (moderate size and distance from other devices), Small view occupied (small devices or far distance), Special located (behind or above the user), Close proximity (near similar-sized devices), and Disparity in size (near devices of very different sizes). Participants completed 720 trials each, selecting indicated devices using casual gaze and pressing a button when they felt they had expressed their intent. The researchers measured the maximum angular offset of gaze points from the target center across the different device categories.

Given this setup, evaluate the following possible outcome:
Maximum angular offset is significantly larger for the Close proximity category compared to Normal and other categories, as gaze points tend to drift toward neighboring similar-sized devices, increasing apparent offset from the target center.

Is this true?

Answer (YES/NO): NO